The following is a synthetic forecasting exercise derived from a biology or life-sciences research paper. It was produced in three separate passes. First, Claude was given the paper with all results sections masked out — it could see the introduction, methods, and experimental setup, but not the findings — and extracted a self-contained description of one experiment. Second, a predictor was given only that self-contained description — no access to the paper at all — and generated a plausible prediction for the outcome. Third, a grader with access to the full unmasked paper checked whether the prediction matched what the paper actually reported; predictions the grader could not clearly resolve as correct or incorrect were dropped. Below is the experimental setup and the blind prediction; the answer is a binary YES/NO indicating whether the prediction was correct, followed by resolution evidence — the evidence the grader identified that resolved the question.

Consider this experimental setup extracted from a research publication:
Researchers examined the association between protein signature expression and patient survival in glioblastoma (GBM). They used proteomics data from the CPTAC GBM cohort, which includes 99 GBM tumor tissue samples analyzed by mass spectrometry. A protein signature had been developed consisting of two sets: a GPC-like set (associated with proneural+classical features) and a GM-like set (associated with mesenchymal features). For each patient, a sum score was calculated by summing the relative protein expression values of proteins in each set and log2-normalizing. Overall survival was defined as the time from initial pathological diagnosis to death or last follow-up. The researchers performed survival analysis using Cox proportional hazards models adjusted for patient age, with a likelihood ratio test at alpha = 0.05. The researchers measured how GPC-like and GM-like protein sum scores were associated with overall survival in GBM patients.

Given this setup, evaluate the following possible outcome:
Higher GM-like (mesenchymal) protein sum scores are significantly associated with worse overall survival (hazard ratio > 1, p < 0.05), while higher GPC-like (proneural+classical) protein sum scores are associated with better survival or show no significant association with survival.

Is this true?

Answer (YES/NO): YES